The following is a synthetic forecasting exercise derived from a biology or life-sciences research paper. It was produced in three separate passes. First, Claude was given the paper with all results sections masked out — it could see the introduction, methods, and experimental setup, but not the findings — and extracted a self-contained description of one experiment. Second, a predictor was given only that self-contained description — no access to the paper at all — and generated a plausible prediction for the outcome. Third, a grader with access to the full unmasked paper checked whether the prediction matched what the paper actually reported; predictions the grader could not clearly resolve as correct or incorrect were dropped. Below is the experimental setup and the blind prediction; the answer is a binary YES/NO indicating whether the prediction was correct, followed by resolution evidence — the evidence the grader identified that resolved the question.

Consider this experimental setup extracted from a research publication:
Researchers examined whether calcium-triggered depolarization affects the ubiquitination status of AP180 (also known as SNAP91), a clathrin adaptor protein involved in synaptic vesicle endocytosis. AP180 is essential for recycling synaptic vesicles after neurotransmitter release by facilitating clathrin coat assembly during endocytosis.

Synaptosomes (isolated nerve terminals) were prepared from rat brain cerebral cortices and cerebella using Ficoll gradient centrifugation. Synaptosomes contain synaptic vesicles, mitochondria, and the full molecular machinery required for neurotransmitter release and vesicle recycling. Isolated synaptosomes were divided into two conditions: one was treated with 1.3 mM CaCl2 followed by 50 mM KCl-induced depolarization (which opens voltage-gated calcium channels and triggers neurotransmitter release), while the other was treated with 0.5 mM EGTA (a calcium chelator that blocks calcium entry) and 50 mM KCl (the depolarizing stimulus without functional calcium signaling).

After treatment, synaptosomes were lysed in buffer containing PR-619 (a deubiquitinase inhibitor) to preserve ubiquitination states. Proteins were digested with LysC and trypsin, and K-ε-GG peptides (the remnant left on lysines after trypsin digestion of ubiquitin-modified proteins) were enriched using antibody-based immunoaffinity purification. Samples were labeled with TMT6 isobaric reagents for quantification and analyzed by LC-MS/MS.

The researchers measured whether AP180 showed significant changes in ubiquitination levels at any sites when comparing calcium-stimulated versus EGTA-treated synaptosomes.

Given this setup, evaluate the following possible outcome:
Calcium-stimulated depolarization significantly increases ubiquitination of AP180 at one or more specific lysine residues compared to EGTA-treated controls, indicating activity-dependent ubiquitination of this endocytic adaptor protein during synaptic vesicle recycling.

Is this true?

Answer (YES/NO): NO